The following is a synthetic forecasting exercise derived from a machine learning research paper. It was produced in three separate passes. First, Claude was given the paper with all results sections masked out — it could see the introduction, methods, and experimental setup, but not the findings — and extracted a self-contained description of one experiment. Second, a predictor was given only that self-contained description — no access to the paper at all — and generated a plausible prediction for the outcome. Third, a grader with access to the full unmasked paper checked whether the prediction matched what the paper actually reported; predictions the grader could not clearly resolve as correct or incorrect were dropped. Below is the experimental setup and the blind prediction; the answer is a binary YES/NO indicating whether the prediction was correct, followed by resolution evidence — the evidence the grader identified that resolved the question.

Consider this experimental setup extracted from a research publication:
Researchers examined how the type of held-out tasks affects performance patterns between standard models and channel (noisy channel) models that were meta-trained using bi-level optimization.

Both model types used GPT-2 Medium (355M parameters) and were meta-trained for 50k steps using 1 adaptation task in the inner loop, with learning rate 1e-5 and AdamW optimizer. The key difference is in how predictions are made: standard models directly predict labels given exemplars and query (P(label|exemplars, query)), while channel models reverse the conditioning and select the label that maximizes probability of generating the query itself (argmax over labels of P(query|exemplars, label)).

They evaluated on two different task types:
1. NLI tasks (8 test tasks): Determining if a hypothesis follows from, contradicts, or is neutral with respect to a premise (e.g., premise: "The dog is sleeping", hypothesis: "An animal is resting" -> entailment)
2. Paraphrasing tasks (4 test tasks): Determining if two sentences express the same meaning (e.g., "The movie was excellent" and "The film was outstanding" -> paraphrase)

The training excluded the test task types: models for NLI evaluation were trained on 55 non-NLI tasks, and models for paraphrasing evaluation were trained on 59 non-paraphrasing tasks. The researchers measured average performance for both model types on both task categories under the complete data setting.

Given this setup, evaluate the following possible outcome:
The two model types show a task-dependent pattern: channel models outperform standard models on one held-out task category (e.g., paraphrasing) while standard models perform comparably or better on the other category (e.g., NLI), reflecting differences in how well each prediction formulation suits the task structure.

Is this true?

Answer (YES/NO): YES